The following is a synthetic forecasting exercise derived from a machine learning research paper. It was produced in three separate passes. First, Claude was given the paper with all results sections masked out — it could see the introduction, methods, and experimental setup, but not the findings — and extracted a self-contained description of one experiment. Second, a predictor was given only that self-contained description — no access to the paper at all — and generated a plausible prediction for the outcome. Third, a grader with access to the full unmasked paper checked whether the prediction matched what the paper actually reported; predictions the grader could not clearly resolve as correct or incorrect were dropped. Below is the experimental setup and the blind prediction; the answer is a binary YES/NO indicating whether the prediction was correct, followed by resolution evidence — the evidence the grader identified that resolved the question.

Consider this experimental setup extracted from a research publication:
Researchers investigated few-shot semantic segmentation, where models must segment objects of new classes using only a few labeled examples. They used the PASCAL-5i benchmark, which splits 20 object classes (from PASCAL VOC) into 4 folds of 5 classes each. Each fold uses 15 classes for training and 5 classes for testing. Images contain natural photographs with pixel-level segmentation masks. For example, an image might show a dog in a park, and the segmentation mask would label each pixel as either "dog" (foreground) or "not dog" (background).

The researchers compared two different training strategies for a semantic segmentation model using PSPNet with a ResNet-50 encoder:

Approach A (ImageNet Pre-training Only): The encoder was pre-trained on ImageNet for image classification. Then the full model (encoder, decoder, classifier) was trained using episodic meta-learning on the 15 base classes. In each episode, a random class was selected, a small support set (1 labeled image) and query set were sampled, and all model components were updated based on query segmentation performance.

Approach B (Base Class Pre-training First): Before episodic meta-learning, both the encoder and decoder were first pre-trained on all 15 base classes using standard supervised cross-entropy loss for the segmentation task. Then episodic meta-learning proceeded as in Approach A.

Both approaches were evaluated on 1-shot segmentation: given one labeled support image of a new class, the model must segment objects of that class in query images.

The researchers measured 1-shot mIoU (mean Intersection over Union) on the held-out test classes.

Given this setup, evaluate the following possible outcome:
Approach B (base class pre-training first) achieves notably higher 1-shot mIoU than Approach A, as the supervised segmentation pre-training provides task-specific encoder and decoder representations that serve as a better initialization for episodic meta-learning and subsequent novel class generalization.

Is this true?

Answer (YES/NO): NO